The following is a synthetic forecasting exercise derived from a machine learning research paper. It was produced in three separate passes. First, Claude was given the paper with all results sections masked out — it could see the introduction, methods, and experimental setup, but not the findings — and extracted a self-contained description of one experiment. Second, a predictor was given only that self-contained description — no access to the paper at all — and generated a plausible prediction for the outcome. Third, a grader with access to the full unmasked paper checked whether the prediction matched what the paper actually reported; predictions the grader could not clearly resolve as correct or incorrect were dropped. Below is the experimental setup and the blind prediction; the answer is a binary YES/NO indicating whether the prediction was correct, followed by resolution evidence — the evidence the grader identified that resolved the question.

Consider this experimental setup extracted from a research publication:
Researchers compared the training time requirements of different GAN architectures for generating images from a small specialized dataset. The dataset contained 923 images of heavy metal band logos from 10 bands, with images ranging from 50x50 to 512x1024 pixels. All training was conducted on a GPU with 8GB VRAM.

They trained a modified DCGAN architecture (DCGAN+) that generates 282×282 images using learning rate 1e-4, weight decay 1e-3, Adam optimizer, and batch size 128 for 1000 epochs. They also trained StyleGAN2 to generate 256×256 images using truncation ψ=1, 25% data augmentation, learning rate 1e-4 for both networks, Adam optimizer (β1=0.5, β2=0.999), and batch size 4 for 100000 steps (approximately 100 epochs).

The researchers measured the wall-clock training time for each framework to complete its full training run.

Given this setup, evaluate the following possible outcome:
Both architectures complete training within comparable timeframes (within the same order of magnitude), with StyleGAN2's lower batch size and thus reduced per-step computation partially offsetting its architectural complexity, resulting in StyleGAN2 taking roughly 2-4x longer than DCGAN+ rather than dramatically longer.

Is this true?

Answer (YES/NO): NO